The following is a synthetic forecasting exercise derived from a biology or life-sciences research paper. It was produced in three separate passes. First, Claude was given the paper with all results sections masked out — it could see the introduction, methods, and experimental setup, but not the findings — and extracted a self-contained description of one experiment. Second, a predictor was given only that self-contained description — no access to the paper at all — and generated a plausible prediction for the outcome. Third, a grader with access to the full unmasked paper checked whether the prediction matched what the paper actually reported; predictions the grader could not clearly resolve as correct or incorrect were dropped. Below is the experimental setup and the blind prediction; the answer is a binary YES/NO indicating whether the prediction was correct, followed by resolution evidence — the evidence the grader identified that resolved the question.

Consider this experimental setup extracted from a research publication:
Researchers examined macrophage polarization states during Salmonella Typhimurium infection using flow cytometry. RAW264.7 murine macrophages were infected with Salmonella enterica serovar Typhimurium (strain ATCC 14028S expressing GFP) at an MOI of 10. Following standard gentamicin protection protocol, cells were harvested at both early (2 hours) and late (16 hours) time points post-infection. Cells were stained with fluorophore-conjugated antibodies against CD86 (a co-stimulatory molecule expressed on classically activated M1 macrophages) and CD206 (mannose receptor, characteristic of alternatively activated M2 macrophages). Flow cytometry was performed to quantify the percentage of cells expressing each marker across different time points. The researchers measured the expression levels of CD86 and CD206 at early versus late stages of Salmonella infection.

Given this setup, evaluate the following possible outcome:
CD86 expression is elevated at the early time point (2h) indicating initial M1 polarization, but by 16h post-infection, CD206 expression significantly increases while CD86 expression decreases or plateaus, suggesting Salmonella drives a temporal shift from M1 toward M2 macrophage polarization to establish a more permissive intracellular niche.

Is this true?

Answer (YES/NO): NO